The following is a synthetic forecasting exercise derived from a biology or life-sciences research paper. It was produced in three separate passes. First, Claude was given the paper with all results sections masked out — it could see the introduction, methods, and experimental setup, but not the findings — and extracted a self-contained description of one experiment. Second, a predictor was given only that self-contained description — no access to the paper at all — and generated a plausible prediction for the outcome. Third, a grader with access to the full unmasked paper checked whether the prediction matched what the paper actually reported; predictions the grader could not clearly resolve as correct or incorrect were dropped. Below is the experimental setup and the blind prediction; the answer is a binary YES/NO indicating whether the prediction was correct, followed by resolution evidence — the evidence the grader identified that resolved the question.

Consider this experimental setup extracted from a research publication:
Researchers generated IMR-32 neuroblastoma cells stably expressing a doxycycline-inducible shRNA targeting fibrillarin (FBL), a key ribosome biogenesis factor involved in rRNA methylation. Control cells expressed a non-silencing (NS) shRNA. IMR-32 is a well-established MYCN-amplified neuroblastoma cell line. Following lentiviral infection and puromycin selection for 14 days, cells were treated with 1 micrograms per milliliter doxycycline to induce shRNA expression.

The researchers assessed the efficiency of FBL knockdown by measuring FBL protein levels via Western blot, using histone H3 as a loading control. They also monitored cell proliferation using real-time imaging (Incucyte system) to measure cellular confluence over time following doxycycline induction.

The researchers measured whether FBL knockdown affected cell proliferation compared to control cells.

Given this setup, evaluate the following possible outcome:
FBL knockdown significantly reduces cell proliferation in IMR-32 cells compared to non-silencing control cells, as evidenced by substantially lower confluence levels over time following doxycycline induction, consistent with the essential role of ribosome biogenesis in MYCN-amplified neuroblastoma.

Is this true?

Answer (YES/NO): YES